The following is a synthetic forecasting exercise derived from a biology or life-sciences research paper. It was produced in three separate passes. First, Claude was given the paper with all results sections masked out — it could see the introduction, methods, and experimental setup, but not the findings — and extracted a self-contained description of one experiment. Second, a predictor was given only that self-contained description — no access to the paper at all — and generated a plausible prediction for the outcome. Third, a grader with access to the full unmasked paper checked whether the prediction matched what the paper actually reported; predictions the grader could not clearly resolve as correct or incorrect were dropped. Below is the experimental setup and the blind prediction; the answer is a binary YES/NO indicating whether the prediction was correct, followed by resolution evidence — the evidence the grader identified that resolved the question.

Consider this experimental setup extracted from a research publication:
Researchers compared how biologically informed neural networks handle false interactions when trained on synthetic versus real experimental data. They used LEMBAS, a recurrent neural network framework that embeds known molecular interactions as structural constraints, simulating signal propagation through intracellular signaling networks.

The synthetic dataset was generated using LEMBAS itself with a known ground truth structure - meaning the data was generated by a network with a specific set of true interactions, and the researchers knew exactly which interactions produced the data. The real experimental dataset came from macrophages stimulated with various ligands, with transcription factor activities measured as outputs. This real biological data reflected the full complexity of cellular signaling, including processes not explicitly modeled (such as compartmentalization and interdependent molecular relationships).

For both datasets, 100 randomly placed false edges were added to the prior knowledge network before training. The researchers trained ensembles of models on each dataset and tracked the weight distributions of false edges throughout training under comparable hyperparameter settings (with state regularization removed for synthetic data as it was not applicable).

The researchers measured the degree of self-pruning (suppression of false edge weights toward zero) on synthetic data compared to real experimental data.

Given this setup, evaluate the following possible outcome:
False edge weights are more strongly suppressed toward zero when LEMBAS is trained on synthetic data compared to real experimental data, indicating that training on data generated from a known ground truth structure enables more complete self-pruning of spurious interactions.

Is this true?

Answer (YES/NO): NO